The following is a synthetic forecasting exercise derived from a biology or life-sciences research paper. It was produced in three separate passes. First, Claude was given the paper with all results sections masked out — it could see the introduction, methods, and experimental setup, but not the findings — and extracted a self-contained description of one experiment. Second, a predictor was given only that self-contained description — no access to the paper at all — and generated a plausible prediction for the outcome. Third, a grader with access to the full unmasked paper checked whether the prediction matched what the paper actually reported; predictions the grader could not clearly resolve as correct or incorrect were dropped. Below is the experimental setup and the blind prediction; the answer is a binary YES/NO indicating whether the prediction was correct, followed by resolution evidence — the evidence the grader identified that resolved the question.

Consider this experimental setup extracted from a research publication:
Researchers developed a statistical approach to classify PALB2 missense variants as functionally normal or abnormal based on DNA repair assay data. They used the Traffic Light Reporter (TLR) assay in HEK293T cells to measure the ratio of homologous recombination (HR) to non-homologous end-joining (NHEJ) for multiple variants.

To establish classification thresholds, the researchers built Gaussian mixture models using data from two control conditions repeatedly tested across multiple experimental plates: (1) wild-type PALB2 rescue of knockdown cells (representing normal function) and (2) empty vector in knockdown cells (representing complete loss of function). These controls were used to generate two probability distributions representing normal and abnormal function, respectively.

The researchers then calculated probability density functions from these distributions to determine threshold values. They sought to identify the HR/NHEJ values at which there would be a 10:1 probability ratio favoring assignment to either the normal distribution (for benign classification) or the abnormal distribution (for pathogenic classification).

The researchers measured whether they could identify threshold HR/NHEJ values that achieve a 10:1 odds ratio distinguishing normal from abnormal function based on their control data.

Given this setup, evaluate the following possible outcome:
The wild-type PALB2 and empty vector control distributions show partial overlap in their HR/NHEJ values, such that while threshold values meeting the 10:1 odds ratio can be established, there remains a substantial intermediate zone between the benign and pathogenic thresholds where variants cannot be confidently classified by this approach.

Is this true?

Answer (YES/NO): YES